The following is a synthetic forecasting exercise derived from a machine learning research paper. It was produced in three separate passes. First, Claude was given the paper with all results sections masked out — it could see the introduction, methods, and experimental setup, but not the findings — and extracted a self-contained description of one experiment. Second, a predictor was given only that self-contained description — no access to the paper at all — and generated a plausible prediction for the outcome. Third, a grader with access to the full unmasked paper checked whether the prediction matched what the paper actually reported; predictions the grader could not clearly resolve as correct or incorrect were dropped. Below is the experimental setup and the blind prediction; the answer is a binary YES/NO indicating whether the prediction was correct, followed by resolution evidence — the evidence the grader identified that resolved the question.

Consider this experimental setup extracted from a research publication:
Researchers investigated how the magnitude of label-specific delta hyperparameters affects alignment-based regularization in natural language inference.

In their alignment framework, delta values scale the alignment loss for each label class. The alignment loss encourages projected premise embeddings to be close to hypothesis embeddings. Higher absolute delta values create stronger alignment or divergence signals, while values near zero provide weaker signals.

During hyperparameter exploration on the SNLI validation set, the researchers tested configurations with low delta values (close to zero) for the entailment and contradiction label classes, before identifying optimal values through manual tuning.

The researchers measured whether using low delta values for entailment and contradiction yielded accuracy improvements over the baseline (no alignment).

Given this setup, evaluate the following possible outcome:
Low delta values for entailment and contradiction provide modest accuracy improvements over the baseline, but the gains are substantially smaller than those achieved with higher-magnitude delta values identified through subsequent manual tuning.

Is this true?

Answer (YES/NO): NO